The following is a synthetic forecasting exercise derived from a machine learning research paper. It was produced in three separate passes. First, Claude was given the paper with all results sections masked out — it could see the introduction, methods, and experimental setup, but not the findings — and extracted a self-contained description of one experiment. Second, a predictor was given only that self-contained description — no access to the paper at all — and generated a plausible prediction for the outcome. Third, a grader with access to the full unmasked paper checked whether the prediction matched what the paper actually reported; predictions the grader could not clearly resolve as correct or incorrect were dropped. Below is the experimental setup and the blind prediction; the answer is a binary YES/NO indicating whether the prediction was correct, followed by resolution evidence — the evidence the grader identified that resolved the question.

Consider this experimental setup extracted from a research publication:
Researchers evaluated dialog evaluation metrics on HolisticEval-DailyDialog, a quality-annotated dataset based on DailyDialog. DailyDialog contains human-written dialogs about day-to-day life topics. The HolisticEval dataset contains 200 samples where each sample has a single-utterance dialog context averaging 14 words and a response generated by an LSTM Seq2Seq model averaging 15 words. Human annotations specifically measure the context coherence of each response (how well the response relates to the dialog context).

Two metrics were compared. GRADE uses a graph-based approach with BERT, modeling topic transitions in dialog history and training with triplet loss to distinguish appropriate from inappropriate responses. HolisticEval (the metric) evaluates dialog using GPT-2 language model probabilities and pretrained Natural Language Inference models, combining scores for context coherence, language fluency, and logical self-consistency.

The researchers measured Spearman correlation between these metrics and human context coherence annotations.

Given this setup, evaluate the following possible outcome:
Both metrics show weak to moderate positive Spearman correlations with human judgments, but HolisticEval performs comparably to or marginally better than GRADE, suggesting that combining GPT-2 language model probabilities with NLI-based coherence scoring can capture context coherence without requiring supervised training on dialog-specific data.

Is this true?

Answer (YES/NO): NO